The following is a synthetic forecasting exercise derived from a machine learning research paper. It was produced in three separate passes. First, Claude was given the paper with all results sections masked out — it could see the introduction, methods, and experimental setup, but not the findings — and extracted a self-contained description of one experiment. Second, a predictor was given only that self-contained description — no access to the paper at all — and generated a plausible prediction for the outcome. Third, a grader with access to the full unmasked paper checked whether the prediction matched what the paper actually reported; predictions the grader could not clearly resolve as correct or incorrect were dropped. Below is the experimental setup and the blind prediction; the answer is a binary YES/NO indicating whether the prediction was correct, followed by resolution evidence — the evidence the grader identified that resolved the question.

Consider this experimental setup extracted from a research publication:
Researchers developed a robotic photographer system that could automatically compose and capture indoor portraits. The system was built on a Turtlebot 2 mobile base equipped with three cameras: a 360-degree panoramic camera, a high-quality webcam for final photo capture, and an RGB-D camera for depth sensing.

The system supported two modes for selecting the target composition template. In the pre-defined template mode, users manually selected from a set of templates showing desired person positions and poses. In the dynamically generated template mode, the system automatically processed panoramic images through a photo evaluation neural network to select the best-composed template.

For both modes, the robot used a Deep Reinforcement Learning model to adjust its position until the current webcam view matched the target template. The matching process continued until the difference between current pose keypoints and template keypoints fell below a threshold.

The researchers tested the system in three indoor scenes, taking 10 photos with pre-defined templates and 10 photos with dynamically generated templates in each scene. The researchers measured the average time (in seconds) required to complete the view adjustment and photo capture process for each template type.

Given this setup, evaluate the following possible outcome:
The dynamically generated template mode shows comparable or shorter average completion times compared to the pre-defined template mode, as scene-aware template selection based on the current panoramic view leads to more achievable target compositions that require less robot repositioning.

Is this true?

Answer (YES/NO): NO